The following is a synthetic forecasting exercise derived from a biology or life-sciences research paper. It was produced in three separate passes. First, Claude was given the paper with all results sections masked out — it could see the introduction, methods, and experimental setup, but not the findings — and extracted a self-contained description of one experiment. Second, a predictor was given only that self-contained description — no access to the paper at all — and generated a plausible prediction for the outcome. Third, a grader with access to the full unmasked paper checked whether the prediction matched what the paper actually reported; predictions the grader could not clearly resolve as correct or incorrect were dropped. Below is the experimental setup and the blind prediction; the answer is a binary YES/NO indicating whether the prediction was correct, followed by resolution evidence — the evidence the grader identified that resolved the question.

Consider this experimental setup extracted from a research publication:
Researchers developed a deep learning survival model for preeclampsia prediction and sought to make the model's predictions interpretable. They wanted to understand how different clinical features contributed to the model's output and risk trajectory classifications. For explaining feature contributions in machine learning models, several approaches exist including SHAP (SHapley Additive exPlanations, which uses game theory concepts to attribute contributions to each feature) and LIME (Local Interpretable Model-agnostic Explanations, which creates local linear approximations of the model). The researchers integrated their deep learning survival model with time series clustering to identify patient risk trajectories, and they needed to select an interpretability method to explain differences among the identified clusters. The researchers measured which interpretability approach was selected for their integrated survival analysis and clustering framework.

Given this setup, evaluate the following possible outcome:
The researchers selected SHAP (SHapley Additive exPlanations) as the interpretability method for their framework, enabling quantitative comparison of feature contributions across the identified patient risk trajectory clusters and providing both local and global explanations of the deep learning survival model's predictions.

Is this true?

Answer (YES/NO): NO